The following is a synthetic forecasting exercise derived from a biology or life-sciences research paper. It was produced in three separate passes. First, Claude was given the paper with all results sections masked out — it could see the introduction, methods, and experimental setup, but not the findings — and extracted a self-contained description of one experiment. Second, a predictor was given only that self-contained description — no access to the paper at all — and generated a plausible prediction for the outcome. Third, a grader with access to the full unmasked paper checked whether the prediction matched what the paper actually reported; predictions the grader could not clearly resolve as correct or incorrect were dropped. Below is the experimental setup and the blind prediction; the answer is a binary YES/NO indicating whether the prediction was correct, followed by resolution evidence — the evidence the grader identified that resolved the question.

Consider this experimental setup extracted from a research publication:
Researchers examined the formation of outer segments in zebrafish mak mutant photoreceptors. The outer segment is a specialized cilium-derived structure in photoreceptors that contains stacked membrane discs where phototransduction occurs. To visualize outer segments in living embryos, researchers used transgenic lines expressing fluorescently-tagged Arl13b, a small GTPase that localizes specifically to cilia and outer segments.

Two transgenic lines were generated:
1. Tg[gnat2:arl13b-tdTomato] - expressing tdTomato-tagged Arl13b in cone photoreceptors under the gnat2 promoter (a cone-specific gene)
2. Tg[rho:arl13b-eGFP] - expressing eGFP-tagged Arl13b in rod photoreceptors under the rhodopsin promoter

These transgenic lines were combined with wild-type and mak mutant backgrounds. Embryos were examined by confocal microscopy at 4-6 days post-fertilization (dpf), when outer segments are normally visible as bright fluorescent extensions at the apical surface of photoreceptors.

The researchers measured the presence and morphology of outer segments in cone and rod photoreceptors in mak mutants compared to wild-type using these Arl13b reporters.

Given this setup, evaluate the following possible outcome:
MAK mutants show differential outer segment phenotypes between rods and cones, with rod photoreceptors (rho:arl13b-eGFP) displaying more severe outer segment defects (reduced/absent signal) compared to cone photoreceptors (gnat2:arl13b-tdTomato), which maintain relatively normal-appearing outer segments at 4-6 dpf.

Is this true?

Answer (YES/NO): NO